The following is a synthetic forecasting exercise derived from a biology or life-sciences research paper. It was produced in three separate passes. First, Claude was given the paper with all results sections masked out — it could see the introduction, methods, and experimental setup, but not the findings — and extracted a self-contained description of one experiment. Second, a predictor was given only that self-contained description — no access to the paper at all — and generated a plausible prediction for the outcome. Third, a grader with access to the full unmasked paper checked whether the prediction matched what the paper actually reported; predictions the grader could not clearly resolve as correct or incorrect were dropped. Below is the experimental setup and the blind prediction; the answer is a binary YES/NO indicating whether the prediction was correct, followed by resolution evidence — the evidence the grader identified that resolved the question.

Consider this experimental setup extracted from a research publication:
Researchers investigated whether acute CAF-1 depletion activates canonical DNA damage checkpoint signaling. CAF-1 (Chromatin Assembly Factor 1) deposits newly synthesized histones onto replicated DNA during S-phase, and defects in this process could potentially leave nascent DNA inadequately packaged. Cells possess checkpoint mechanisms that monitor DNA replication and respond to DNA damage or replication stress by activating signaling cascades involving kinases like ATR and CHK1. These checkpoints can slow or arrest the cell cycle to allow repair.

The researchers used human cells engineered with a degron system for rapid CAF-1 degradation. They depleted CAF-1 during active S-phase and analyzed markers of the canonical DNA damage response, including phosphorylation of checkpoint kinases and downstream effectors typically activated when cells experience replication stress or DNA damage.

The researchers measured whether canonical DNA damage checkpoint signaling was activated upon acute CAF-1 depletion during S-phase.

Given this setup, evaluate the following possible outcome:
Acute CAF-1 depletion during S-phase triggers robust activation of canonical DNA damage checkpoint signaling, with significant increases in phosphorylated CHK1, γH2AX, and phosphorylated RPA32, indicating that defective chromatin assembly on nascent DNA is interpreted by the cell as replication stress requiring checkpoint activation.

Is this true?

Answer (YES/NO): NO